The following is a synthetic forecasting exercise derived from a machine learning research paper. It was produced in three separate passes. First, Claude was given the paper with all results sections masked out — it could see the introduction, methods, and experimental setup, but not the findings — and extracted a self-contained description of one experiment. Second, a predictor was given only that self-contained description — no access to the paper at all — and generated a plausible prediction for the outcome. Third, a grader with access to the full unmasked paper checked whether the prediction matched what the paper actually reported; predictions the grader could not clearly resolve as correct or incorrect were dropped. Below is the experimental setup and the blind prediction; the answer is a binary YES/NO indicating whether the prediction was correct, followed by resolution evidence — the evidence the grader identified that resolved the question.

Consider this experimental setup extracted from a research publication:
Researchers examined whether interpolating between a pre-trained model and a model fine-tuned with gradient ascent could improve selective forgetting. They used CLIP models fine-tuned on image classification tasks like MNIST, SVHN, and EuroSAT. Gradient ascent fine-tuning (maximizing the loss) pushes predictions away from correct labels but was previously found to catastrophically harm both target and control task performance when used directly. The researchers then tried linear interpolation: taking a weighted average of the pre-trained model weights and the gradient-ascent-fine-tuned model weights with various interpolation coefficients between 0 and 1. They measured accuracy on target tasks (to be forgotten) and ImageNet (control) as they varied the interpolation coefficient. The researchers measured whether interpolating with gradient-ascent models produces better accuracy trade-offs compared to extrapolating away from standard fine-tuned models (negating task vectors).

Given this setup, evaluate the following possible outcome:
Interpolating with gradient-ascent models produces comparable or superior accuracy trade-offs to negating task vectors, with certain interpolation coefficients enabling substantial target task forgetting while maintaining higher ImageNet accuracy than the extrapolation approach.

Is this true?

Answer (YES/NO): YES